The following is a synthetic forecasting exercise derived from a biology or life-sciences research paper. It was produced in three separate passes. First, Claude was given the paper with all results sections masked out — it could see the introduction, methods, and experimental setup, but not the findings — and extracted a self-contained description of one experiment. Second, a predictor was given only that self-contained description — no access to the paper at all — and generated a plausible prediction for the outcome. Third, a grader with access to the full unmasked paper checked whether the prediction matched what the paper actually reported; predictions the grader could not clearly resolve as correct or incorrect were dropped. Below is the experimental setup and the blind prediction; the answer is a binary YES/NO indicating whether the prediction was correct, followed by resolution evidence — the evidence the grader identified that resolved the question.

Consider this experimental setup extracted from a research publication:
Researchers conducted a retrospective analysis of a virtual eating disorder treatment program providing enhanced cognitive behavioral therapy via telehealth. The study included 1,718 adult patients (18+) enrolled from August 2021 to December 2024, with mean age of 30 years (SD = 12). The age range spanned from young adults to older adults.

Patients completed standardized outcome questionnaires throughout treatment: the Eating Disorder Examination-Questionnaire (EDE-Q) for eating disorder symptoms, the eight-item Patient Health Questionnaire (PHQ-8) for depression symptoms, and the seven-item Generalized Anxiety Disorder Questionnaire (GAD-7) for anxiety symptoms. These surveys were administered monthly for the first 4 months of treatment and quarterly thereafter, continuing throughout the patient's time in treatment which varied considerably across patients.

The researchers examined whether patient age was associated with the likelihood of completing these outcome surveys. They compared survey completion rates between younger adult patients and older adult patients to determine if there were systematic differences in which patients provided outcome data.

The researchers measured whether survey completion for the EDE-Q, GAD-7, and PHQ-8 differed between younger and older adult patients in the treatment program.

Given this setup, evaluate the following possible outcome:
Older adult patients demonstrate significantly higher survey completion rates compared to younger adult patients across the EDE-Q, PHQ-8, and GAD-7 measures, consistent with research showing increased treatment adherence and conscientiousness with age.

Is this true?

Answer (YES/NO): YES